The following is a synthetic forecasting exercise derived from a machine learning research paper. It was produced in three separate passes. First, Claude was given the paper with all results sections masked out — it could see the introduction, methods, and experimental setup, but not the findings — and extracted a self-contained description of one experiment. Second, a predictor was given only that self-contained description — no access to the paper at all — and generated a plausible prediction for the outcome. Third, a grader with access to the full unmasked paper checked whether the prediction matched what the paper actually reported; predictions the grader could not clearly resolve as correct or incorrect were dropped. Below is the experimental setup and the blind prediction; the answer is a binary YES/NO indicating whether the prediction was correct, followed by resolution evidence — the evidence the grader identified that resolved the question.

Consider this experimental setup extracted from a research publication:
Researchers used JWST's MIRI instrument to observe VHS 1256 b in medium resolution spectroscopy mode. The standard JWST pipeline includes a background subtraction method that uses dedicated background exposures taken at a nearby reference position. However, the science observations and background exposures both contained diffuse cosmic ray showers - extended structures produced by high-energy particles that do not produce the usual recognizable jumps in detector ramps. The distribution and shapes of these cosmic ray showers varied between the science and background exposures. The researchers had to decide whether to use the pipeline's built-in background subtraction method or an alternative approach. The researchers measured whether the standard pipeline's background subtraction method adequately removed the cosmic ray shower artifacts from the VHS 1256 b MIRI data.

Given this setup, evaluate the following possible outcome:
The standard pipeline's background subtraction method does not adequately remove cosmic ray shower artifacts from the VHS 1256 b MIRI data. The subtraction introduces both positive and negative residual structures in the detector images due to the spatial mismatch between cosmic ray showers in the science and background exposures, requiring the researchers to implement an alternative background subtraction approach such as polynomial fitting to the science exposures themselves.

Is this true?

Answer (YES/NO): NO